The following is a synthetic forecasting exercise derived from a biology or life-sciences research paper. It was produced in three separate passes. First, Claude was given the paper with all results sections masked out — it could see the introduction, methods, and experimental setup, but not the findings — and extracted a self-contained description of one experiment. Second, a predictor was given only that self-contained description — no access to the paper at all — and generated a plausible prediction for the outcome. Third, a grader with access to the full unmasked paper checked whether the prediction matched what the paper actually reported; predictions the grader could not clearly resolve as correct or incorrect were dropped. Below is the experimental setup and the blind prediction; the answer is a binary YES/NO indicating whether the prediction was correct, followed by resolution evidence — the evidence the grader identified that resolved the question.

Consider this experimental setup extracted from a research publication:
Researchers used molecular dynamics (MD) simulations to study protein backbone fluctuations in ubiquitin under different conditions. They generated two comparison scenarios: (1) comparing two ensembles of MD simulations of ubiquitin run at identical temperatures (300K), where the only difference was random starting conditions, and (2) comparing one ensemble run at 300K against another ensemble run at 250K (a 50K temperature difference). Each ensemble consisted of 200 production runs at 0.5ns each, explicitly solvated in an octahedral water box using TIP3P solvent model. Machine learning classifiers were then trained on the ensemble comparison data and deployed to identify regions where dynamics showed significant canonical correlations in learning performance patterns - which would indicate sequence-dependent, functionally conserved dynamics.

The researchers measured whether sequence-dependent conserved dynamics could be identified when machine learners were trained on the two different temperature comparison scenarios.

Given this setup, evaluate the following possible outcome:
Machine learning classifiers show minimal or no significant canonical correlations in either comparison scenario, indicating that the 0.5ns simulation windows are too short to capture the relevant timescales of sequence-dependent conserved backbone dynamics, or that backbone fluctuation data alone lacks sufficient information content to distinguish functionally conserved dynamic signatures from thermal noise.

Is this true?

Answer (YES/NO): NO